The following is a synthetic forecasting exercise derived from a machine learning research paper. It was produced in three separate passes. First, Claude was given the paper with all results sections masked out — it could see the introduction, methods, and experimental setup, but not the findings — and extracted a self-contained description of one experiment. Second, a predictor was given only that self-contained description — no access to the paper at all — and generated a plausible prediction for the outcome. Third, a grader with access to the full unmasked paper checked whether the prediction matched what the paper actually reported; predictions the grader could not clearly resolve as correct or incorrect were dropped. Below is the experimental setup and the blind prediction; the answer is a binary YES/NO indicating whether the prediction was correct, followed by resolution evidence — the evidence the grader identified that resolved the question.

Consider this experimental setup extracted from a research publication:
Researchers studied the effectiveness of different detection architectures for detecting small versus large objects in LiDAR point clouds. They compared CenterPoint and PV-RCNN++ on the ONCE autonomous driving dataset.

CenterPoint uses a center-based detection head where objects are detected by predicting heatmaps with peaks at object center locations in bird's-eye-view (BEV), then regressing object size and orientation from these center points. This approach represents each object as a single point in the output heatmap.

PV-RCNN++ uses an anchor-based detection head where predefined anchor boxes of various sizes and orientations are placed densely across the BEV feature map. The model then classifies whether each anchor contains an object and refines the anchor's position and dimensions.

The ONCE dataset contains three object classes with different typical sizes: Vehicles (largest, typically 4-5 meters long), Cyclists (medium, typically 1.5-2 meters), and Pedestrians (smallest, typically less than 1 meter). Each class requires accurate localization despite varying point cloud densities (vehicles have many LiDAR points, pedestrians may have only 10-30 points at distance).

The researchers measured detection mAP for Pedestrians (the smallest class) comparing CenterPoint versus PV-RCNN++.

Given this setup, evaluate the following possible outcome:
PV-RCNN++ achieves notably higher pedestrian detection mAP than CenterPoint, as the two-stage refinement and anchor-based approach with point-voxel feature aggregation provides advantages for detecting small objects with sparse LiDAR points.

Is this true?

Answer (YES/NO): NO